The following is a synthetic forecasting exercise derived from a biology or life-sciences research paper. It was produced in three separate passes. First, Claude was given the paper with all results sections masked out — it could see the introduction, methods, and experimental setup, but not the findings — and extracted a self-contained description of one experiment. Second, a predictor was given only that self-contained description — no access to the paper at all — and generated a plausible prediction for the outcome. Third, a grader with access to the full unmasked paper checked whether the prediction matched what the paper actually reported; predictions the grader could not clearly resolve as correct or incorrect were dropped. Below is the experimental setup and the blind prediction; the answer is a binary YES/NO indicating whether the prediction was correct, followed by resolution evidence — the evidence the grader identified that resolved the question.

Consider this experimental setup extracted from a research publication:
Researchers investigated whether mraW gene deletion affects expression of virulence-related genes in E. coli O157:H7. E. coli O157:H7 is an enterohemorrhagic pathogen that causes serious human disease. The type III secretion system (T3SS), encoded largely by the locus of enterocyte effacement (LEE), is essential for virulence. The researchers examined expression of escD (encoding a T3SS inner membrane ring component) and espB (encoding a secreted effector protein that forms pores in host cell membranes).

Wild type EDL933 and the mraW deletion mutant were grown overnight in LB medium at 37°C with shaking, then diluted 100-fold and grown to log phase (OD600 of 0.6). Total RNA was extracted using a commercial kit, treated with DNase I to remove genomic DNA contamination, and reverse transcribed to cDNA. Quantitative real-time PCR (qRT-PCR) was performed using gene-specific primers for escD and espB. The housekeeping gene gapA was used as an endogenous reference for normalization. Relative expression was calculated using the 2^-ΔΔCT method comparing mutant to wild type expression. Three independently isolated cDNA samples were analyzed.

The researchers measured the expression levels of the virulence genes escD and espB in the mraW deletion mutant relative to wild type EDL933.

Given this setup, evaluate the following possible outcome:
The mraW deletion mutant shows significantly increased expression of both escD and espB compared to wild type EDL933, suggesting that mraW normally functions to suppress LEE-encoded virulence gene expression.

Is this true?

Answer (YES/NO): YES